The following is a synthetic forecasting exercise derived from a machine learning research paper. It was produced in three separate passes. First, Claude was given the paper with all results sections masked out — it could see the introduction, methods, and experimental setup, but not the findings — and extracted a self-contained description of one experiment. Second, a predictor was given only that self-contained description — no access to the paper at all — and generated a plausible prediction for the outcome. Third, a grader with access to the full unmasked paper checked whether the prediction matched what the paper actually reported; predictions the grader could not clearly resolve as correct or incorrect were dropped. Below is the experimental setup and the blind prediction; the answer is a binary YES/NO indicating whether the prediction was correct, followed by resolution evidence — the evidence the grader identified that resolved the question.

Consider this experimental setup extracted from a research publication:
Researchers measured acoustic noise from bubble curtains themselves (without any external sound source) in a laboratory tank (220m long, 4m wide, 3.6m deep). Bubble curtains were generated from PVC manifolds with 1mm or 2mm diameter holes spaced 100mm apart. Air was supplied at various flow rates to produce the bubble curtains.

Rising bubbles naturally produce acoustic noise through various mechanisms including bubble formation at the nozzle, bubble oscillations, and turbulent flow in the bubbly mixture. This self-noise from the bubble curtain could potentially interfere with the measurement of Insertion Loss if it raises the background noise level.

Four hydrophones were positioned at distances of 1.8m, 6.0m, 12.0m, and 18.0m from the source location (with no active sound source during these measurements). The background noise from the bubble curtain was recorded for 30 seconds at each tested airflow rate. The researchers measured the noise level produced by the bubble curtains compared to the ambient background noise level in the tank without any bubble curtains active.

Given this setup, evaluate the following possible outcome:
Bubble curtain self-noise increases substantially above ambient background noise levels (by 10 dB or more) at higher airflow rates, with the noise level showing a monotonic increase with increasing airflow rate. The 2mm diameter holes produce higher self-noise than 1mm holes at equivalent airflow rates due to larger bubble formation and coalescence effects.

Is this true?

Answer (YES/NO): NO